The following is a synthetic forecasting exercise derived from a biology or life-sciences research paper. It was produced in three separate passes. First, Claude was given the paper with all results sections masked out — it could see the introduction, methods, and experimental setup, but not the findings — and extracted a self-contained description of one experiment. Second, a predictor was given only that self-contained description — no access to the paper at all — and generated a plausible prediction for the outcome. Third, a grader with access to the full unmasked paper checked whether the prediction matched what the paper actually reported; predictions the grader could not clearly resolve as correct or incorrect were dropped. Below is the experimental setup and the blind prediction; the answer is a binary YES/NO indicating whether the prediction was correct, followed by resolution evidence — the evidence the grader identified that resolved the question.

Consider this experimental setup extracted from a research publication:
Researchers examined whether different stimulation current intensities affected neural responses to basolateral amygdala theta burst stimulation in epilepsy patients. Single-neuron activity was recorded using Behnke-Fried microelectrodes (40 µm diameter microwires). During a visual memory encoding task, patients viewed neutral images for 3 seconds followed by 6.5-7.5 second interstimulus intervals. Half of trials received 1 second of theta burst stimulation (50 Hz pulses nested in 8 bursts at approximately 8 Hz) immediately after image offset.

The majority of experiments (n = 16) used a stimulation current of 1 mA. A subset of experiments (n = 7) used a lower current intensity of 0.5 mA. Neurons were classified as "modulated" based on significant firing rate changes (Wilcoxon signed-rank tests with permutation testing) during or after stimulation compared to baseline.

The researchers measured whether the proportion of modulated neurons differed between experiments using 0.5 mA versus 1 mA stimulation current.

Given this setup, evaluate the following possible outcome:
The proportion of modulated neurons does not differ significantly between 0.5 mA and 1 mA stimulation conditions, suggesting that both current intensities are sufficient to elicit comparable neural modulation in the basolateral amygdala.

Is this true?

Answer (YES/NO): YES